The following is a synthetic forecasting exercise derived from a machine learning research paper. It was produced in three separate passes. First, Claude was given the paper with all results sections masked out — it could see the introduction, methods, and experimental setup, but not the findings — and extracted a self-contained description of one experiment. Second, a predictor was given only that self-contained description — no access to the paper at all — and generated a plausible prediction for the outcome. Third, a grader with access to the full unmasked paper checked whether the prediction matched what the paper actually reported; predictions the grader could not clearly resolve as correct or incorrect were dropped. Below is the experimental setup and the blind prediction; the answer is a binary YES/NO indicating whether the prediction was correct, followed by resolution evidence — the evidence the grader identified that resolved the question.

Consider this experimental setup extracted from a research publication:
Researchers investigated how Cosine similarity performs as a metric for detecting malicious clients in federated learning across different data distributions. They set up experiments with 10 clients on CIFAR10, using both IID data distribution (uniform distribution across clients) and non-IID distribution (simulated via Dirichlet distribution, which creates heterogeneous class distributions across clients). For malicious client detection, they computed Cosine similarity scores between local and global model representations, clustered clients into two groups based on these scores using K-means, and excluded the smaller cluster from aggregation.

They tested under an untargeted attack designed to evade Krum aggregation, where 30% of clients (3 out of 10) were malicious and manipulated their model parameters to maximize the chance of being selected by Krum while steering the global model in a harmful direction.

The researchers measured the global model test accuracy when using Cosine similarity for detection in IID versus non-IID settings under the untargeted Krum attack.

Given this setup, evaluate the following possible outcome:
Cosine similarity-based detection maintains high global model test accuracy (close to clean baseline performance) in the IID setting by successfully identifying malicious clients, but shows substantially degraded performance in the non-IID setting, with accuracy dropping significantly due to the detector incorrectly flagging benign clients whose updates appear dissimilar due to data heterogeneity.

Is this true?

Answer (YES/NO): YES